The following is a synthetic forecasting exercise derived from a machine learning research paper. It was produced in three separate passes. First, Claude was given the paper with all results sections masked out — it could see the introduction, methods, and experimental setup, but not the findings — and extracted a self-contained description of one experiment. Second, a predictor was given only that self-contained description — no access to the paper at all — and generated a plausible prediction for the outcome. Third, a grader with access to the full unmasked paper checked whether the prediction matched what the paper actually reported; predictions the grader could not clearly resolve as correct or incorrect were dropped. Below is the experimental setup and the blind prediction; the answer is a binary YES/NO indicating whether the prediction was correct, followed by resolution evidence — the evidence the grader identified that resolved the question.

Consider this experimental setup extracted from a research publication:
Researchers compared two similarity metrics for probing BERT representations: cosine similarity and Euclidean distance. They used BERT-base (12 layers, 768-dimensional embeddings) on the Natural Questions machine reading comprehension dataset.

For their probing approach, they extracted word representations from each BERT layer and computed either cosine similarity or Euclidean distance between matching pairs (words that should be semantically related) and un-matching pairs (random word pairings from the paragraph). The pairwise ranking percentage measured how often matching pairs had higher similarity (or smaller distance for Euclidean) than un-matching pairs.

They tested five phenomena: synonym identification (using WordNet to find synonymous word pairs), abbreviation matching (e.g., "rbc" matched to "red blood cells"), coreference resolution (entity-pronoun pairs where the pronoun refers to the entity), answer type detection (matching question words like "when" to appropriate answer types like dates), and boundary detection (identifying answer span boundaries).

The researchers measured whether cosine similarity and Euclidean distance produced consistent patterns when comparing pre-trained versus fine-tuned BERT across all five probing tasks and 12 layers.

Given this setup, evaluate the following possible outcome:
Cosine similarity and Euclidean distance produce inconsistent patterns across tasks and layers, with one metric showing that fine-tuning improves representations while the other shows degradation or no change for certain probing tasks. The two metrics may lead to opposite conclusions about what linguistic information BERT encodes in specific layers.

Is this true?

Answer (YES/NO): NO